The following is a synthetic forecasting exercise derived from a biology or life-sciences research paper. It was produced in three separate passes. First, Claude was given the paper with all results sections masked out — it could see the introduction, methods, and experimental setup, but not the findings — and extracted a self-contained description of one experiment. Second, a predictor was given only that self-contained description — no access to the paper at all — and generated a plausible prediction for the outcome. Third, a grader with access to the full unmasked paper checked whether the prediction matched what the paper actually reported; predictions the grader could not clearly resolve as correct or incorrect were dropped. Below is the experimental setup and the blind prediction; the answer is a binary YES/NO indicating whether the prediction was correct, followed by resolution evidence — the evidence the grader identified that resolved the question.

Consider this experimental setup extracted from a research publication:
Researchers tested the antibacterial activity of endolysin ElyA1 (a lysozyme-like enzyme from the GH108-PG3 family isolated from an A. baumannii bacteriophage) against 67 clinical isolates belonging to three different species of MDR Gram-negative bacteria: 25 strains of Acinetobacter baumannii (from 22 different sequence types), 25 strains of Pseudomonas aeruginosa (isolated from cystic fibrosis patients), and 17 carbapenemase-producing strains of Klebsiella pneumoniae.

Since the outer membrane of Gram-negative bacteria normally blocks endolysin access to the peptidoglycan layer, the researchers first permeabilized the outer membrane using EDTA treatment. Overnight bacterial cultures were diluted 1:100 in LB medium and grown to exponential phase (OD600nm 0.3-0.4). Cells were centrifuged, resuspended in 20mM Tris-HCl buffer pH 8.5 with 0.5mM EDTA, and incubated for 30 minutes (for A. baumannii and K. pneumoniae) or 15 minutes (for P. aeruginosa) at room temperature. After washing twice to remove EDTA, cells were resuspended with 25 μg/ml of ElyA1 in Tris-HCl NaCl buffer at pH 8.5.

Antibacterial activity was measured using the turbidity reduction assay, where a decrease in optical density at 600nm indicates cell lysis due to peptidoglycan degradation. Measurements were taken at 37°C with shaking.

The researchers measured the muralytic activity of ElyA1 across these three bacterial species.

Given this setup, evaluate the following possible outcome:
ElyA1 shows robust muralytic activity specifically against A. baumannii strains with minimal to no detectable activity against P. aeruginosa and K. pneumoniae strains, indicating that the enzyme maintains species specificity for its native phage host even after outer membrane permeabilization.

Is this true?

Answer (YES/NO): NO